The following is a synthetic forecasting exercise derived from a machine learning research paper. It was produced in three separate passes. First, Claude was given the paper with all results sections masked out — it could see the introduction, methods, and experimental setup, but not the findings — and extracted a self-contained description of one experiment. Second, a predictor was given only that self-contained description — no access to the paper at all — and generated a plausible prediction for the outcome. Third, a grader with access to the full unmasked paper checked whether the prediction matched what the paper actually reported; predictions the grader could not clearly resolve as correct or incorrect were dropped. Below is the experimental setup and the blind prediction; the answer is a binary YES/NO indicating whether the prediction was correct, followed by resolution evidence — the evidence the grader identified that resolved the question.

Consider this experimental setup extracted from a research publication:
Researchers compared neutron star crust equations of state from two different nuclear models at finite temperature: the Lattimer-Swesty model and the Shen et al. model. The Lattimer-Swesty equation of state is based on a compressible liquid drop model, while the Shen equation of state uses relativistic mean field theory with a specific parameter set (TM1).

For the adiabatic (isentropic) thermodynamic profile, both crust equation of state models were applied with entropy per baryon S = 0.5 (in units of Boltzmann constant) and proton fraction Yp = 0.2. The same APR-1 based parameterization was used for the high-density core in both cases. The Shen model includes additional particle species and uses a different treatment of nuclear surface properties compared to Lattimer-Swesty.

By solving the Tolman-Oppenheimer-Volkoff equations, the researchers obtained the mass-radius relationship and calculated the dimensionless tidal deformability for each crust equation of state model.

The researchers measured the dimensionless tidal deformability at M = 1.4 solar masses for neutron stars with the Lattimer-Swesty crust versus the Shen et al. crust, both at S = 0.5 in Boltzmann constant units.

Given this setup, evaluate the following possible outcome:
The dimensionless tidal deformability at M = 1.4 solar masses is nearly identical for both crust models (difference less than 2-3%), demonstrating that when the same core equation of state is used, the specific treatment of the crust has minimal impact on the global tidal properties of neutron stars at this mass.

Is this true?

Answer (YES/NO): YES